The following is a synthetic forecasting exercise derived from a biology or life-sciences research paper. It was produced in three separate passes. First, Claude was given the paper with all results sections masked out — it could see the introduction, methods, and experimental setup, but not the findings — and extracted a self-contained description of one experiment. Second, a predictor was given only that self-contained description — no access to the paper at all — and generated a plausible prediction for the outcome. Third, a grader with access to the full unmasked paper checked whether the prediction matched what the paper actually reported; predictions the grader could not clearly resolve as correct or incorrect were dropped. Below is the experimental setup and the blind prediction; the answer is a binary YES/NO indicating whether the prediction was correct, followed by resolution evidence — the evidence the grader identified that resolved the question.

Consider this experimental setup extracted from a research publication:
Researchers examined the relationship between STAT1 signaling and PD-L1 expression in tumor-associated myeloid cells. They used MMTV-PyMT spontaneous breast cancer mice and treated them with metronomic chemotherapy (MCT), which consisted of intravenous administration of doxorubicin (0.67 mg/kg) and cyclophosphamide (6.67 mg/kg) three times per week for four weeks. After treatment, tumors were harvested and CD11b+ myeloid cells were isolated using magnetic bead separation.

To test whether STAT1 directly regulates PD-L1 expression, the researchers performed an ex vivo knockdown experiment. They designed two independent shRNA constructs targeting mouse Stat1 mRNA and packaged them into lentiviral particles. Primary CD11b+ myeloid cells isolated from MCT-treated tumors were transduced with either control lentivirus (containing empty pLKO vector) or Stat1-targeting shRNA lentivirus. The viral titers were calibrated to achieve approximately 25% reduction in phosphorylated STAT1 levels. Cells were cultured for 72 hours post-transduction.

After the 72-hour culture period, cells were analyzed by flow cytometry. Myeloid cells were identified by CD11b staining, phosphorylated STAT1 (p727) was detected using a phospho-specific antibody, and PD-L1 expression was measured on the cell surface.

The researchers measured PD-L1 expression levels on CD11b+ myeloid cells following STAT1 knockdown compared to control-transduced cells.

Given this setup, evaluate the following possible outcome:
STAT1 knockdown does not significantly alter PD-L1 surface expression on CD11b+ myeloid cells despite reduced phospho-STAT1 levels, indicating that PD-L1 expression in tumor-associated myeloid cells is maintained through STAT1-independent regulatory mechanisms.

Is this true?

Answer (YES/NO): NO